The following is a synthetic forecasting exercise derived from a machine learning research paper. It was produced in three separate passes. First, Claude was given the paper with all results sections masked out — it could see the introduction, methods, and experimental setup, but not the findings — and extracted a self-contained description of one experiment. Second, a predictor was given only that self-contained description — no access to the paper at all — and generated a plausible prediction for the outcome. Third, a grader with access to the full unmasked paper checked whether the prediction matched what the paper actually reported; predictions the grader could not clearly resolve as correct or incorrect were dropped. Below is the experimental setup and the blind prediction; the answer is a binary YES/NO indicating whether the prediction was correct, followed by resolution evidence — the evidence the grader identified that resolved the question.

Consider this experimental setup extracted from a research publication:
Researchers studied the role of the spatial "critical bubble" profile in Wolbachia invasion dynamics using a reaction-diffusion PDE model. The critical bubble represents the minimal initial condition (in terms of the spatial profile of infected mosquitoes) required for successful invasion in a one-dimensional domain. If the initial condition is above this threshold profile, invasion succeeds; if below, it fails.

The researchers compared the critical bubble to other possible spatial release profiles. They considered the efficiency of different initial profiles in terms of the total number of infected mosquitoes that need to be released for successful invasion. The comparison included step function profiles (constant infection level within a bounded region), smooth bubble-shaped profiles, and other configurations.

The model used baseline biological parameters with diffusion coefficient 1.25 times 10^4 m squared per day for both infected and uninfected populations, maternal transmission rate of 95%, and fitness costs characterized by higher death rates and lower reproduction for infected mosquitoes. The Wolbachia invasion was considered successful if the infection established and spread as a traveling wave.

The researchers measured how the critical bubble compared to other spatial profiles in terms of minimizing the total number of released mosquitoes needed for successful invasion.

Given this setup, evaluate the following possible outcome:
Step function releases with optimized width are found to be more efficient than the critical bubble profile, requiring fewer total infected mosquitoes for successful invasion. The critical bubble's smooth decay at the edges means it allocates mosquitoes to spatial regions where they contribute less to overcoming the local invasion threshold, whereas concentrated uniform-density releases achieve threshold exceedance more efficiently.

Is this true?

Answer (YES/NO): NO